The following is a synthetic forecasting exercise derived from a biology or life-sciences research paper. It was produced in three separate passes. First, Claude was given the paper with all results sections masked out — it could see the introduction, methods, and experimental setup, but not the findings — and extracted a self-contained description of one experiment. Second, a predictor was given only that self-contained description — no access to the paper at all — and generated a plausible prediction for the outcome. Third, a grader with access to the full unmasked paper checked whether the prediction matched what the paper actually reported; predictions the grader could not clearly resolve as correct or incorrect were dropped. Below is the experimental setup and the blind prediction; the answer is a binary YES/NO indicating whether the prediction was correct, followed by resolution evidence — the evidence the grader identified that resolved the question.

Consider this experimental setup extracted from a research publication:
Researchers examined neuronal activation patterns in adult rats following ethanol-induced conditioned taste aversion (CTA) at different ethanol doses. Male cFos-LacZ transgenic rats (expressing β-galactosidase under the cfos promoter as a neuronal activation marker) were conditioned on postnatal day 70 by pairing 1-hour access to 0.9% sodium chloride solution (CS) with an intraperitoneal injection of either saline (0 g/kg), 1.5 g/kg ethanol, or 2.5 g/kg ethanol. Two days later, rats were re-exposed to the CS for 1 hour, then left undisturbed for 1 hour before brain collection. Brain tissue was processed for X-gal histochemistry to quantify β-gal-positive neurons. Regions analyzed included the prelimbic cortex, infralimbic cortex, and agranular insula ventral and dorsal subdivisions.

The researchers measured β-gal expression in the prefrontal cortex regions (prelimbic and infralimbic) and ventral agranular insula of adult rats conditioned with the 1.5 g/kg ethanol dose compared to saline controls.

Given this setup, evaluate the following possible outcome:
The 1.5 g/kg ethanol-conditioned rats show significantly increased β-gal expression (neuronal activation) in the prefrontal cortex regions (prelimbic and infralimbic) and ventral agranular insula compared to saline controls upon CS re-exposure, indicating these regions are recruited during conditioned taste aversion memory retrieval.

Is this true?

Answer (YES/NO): YES